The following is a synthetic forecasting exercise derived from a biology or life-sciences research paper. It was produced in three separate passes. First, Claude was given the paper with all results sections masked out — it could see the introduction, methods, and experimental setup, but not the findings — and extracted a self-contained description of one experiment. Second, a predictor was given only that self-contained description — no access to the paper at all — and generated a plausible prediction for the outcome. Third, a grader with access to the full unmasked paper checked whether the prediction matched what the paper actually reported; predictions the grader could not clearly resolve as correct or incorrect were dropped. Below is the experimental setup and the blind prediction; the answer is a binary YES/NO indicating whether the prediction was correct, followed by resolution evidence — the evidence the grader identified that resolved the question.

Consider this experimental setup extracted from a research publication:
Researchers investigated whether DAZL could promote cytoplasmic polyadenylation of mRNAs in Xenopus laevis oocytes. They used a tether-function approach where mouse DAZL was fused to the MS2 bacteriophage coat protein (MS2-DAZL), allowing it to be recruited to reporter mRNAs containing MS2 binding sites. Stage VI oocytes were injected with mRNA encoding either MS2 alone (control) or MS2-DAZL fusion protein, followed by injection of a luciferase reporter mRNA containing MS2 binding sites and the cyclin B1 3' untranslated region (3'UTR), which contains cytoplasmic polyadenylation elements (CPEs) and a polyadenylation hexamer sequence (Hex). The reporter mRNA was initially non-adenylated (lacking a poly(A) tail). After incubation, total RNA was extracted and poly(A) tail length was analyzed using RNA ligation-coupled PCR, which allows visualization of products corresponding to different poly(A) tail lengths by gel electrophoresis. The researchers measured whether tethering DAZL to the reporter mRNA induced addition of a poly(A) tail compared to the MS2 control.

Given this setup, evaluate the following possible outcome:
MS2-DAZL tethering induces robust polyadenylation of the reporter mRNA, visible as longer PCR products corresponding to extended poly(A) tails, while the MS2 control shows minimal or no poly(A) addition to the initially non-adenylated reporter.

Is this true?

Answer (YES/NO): NO